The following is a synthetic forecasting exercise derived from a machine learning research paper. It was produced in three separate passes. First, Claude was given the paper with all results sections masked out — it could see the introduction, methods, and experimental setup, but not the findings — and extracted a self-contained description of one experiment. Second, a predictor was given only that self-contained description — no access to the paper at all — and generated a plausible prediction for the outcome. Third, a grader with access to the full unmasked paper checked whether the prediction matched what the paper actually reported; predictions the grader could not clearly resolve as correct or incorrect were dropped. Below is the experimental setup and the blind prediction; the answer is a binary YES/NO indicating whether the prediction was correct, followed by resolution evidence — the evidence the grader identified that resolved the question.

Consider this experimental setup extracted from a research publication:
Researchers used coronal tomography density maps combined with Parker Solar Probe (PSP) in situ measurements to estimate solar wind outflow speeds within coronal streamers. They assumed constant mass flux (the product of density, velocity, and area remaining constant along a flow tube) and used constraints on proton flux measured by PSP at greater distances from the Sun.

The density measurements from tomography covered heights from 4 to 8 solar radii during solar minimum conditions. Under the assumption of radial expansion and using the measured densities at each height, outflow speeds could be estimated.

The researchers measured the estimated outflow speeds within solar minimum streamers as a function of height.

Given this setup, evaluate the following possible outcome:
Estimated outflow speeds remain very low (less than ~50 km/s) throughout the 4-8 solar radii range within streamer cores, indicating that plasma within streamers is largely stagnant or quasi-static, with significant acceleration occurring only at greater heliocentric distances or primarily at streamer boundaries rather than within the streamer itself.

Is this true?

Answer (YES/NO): NO